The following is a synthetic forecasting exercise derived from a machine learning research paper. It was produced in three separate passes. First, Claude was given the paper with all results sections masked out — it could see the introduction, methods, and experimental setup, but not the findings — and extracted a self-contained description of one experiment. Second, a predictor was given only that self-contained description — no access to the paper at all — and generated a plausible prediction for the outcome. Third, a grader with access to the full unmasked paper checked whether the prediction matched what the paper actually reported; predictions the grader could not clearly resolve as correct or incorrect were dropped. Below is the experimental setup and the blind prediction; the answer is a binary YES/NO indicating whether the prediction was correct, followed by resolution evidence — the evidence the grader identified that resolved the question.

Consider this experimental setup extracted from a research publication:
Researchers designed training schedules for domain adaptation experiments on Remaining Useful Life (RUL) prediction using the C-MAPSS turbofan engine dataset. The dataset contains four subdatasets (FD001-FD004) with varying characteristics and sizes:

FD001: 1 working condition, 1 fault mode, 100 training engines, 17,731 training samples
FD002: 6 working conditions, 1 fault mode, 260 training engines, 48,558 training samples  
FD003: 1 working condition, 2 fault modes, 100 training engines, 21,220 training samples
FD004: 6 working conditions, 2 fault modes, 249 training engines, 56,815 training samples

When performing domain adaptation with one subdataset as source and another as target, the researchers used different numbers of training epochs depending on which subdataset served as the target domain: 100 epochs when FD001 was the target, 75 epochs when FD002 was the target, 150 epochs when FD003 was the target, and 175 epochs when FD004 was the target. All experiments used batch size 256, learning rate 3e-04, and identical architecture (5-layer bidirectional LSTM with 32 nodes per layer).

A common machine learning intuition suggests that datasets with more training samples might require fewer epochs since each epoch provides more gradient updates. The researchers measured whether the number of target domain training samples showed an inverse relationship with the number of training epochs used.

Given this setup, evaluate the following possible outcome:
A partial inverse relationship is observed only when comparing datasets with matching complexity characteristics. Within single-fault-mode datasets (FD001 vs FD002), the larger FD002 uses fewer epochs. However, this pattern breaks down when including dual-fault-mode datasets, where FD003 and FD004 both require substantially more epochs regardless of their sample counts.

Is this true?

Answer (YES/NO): NO